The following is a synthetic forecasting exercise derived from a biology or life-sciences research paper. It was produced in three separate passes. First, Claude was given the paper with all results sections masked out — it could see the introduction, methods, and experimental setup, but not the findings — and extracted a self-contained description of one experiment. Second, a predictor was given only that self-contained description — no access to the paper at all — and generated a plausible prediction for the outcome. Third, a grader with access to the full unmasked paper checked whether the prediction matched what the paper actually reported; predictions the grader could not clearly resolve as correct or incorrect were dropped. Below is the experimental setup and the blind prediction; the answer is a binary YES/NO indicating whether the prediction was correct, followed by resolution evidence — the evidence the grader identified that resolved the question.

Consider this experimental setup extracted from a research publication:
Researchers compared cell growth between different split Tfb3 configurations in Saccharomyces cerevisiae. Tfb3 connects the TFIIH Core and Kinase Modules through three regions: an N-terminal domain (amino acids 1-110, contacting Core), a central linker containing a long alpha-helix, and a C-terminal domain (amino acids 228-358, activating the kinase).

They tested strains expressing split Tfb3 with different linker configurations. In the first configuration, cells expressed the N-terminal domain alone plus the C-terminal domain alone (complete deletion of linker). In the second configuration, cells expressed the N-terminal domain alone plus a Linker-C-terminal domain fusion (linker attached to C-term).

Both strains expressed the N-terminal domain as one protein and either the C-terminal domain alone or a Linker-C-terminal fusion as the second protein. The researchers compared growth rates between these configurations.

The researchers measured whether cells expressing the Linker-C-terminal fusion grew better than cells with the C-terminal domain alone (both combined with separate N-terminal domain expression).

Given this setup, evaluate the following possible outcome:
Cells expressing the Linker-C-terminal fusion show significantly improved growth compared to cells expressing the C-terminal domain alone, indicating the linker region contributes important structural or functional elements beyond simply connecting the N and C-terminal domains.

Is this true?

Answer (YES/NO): YES